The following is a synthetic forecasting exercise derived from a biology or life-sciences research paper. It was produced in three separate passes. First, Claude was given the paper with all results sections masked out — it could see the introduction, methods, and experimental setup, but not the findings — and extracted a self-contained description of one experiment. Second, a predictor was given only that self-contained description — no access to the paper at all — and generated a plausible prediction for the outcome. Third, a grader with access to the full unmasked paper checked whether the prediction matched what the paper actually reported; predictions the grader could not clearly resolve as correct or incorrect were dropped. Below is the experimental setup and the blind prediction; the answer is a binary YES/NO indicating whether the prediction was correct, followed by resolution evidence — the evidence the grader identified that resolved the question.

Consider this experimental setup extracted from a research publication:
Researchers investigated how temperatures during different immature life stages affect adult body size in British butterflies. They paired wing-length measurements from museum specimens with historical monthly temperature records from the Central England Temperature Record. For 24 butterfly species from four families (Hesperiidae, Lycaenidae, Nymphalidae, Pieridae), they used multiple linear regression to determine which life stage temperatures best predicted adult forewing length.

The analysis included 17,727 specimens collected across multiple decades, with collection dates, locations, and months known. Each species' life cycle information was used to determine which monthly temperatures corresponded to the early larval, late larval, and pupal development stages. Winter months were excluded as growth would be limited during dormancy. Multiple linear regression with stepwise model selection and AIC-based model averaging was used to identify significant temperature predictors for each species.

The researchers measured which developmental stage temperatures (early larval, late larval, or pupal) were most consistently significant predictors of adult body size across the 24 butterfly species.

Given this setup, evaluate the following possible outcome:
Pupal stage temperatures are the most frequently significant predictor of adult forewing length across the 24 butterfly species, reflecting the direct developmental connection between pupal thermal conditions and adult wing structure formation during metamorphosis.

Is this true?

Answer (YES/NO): NO